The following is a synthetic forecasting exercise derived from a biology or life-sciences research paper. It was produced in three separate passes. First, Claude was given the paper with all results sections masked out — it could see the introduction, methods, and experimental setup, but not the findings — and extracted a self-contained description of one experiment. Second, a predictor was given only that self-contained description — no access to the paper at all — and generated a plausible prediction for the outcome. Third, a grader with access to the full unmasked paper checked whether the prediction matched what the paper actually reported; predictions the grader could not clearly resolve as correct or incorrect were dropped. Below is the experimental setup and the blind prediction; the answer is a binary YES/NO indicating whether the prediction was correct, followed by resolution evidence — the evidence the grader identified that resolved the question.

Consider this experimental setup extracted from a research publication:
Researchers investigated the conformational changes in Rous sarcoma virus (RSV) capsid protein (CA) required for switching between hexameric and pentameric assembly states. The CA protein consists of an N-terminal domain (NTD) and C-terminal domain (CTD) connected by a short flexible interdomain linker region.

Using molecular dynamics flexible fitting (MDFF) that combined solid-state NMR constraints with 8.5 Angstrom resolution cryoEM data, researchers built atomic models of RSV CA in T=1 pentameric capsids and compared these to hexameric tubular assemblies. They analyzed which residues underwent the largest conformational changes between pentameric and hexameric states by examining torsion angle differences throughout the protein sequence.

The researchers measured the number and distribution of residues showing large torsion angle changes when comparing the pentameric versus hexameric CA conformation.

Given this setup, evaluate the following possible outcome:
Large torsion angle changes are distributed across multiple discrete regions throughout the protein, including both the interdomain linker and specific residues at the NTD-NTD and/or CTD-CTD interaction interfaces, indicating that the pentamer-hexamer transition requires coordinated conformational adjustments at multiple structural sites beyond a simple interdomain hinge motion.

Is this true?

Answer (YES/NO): NO